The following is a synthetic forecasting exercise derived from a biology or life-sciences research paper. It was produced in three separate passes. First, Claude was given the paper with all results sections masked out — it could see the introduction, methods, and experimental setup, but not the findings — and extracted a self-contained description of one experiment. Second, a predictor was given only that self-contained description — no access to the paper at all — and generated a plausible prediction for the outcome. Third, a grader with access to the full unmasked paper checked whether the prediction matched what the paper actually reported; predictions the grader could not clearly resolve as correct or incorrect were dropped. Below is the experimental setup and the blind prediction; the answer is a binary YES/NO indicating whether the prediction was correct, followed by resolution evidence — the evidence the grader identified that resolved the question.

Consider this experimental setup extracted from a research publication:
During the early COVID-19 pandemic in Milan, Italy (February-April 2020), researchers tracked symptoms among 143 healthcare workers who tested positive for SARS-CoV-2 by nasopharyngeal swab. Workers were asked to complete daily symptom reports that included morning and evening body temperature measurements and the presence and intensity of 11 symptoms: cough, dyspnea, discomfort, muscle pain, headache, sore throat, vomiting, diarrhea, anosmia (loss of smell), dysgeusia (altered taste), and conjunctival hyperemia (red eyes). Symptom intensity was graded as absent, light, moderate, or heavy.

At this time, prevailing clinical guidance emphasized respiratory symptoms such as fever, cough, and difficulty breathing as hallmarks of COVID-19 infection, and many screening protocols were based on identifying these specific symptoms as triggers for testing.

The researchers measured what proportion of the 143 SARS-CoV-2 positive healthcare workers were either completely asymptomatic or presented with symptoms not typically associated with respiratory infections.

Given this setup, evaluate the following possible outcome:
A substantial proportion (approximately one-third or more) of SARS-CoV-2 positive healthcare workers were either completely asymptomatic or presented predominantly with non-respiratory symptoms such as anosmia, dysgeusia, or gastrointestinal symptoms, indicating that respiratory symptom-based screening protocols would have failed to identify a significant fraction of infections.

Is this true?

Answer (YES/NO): YES